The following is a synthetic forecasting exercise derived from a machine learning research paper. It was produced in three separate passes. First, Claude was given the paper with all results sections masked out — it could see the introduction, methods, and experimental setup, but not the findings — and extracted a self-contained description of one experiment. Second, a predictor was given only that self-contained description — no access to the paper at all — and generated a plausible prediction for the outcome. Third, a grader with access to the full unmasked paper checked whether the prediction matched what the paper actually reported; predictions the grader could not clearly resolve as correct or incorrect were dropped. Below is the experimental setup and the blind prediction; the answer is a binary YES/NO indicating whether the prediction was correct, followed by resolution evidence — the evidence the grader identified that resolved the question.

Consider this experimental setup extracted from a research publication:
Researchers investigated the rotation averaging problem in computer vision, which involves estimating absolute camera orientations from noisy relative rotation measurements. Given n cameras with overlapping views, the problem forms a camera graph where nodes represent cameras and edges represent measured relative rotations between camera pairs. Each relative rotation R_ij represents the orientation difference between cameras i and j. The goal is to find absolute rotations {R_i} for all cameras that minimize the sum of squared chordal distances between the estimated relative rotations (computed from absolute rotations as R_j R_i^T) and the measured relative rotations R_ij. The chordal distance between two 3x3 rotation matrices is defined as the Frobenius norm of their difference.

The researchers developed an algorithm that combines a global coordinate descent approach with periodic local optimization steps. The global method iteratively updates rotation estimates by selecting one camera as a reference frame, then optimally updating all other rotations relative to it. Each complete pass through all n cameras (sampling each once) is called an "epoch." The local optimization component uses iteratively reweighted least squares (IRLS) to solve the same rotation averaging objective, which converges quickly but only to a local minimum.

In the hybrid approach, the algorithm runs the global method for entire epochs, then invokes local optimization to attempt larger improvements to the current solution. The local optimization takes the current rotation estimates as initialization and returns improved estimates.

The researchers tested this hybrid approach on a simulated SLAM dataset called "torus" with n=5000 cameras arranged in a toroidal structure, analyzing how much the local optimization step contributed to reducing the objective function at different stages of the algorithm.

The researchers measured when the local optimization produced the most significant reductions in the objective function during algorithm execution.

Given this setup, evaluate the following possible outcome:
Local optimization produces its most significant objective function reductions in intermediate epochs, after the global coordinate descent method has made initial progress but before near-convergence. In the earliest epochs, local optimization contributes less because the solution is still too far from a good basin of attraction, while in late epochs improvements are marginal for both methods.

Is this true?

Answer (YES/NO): NO